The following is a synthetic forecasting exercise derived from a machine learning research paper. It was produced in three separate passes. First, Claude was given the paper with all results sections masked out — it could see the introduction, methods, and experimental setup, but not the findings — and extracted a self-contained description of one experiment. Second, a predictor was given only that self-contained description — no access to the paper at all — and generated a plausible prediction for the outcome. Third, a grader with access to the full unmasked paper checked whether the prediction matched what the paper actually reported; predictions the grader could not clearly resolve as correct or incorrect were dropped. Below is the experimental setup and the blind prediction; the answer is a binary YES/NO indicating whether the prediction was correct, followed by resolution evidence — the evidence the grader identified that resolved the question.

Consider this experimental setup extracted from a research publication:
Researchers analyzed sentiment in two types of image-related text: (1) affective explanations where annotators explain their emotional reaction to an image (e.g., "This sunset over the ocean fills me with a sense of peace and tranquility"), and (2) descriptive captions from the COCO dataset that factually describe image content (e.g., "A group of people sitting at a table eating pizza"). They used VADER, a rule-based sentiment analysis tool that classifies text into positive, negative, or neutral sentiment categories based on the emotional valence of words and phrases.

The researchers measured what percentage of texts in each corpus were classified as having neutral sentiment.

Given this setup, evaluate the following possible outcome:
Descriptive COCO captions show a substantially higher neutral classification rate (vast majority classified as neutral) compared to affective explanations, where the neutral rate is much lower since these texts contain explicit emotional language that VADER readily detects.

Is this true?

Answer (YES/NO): YES